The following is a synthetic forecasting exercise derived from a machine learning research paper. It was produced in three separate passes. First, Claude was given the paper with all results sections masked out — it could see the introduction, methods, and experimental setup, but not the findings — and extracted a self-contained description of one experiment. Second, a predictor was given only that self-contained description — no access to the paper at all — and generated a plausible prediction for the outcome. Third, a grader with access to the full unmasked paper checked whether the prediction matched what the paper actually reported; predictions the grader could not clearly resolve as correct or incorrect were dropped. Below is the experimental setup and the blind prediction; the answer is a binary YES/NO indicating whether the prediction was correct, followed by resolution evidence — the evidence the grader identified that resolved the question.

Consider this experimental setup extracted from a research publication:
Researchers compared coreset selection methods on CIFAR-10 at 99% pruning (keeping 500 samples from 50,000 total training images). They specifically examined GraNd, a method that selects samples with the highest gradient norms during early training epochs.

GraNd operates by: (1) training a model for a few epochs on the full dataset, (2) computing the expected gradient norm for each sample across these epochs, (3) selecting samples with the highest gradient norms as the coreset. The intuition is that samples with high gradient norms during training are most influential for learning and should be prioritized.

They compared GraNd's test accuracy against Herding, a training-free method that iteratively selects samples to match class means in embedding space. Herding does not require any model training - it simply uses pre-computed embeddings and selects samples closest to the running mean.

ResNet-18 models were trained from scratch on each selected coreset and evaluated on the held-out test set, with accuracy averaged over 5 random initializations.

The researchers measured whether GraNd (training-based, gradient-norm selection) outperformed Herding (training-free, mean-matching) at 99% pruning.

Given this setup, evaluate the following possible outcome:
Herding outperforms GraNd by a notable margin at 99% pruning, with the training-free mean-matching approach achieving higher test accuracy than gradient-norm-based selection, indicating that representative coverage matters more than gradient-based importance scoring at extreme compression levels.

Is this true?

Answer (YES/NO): YES